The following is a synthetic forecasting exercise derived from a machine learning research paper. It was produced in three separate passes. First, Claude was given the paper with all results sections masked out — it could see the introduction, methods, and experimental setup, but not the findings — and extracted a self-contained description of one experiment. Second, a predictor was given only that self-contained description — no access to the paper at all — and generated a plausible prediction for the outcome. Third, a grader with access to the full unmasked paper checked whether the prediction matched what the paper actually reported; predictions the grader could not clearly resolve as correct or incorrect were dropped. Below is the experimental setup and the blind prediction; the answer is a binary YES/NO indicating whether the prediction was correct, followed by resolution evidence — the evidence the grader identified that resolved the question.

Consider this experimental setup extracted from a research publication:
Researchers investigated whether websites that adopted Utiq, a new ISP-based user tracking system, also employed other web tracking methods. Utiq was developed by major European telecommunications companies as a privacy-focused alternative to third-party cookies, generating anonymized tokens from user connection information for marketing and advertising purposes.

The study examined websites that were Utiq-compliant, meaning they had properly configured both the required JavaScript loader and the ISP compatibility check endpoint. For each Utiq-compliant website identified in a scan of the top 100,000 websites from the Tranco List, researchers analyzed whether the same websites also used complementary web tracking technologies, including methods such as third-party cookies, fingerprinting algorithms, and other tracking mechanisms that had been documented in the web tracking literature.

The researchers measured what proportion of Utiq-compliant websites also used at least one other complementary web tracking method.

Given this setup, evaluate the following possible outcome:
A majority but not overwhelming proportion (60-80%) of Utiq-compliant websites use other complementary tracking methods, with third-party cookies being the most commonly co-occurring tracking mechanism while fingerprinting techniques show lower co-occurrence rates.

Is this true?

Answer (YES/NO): NO